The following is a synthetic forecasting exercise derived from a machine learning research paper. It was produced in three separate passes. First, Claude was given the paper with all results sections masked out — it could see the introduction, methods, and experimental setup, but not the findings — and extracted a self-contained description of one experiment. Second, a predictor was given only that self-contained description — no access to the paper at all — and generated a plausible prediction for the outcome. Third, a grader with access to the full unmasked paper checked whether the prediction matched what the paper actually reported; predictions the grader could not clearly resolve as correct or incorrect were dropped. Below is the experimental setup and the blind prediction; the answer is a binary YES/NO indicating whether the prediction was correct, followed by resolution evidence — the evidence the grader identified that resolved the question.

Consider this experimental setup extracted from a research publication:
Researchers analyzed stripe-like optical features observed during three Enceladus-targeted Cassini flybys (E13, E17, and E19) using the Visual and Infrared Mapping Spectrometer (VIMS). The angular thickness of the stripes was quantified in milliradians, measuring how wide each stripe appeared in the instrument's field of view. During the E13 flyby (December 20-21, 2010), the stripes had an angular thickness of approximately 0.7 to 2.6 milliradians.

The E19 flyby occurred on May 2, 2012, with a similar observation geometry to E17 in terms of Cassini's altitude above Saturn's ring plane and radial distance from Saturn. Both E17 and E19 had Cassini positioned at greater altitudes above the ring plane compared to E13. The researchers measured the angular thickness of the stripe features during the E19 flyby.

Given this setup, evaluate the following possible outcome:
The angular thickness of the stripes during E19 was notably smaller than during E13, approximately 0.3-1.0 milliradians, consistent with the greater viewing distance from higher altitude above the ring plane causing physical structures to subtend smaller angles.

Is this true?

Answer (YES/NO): NO